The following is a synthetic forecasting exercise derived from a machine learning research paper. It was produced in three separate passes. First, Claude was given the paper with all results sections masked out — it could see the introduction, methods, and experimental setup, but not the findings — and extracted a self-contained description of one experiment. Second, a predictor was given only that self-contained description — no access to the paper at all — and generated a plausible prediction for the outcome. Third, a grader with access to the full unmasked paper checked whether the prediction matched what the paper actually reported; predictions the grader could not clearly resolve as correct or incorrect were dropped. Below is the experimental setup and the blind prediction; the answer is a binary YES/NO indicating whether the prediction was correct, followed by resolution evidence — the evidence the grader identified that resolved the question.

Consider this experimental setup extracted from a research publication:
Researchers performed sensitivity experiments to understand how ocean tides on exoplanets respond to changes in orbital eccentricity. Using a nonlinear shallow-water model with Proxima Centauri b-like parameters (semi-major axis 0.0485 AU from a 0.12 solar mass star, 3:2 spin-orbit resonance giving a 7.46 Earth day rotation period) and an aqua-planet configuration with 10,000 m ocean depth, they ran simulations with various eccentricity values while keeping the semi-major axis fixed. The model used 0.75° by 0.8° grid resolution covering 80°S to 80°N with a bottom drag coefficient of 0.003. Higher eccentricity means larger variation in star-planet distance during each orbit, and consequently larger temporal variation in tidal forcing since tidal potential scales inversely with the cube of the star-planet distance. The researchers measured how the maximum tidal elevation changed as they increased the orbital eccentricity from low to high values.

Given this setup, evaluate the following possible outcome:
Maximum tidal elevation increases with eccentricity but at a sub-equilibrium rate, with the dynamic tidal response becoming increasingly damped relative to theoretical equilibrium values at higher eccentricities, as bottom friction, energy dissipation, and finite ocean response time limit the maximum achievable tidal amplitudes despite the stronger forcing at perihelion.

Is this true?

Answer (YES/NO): NO